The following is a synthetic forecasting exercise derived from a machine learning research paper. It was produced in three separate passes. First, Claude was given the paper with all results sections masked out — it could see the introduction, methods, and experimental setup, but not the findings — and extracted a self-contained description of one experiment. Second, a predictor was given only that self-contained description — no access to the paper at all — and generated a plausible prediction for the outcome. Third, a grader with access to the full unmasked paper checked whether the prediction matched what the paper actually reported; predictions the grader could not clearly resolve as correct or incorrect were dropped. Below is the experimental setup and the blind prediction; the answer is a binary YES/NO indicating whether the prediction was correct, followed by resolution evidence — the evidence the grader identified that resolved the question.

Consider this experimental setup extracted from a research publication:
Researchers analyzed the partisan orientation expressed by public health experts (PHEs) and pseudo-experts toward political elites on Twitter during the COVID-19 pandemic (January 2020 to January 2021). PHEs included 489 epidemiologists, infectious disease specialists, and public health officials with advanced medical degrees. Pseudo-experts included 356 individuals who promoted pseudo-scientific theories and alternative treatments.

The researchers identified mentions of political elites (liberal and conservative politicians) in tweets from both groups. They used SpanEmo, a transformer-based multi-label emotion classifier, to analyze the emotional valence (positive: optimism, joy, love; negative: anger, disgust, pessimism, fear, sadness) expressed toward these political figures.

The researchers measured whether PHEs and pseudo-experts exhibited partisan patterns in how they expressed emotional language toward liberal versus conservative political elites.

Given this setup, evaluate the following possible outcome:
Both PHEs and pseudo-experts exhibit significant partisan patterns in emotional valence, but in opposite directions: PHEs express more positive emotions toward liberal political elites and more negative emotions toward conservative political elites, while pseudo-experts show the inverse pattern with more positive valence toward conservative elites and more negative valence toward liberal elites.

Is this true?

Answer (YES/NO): YES